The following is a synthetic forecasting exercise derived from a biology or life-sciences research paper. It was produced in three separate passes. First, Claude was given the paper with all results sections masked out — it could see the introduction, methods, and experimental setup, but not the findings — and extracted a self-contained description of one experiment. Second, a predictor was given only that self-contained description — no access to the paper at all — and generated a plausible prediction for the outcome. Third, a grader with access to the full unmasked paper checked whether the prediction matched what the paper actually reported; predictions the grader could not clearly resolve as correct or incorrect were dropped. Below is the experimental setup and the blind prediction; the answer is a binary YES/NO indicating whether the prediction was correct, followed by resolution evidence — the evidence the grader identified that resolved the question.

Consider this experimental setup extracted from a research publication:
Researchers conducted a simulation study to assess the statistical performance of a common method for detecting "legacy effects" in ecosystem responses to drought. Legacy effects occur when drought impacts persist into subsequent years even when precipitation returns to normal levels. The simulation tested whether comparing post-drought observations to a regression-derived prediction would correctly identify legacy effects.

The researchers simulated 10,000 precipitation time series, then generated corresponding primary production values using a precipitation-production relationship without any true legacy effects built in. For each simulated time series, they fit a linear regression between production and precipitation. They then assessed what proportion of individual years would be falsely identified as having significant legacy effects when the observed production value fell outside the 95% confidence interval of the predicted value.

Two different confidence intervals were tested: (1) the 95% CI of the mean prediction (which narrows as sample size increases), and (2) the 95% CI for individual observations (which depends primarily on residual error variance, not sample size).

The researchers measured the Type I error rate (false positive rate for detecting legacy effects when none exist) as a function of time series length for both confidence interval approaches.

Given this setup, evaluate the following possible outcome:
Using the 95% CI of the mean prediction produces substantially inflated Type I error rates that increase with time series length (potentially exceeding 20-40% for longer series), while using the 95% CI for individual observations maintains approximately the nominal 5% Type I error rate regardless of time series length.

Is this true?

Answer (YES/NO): NO